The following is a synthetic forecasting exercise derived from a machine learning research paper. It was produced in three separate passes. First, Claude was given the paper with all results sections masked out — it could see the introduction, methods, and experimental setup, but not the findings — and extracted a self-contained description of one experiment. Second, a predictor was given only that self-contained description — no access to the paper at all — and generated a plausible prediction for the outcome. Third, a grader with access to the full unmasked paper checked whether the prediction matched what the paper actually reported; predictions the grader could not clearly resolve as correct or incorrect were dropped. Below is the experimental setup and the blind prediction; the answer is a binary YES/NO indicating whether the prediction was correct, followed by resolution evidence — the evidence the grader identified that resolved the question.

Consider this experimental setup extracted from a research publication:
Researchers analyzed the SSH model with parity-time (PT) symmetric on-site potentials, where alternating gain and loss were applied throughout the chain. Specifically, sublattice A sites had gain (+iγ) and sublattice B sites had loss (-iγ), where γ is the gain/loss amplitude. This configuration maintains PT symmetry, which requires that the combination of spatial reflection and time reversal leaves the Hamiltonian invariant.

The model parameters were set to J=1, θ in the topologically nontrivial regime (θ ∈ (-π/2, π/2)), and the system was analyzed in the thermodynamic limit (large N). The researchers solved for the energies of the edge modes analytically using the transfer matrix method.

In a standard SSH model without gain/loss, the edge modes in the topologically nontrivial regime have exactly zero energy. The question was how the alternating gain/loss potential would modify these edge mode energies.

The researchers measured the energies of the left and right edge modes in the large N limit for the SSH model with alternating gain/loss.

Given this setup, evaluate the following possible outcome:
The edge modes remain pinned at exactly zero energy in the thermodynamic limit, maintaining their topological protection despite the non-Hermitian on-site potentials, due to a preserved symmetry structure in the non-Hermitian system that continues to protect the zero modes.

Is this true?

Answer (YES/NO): NO